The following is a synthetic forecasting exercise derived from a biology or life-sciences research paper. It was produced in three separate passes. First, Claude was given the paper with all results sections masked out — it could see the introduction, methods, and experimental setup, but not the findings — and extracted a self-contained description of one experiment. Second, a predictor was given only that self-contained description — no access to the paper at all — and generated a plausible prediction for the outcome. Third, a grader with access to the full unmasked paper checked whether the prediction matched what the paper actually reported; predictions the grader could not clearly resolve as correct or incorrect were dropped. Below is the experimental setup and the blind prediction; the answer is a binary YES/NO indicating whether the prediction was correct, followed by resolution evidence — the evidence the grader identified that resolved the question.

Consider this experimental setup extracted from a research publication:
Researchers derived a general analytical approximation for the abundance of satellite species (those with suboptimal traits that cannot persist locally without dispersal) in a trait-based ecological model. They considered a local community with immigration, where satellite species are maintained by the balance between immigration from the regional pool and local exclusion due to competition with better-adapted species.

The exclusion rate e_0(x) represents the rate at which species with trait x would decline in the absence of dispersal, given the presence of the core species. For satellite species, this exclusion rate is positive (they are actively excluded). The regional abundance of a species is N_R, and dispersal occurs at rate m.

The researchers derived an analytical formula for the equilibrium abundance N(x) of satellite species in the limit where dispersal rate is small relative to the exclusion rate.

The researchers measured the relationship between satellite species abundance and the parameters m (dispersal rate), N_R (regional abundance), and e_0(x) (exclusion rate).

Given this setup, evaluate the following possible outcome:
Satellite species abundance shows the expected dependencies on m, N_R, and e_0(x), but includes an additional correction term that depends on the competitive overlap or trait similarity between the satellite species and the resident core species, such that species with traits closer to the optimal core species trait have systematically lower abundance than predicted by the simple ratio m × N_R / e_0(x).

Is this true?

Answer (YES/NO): NO